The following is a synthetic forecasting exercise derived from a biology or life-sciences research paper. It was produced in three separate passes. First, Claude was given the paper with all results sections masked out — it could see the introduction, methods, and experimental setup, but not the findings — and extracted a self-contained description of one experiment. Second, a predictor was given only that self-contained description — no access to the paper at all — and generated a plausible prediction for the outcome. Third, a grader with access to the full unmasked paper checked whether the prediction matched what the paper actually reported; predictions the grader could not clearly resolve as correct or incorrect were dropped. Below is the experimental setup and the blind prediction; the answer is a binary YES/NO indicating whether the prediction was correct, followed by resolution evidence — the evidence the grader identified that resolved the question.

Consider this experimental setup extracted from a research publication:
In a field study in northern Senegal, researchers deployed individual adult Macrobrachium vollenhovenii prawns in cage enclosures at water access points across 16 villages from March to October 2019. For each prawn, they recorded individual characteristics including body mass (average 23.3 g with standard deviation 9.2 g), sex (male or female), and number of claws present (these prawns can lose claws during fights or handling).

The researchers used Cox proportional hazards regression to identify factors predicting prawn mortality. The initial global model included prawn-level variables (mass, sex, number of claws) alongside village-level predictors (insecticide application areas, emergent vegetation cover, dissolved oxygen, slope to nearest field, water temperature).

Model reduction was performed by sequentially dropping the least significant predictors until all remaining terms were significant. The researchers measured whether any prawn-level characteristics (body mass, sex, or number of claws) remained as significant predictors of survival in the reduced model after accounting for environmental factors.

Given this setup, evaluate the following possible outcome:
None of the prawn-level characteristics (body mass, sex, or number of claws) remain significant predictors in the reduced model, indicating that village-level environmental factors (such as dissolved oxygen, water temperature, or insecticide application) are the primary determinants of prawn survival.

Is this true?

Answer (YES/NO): NO